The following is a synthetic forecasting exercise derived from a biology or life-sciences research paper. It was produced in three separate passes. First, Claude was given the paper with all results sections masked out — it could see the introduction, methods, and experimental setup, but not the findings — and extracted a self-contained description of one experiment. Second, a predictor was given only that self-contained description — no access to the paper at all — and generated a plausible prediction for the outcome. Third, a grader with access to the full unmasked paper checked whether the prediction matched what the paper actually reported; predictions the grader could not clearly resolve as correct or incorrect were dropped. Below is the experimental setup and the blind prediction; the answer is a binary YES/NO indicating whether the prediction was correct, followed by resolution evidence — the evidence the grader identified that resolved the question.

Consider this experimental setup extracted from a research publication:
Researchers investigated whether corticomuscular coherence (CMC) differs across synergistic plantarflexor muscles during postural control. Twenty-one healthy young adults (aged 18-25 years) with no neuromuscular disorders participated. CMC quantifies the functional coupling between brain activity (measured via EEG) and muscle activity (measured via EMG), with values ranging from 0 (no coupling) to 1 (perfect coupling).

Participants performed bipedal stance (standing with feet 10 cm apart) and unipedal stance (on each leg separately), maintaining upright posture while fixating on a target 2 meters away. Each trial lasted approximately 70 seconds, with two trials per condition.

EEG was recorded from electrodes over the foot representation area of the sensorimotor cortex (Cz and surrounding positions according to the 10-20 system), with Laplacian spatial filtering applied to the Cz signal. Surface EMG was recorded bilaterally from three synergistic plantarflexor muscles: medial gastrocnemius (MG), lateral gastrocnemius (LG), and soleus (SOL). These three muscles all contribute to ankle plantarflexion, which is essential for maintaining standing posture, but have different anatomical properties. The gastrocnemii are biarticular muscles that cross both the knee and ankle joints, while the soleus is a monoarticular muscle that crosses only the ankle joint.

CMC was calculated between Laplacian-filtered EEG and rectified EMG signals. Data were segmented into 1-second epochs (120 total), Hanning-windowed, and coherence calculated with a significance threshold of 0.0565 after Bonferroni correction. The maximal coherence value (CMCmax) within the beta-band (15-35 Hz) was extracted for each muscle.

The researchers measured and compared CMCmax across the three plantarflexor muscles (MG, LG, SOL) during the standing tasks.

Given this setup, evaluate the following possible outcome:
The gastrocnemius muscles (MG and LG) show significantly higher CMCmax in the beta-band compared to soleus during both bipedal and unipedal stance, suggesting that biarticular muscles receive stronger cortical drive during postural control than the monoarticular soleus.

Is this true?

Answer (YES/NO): NO